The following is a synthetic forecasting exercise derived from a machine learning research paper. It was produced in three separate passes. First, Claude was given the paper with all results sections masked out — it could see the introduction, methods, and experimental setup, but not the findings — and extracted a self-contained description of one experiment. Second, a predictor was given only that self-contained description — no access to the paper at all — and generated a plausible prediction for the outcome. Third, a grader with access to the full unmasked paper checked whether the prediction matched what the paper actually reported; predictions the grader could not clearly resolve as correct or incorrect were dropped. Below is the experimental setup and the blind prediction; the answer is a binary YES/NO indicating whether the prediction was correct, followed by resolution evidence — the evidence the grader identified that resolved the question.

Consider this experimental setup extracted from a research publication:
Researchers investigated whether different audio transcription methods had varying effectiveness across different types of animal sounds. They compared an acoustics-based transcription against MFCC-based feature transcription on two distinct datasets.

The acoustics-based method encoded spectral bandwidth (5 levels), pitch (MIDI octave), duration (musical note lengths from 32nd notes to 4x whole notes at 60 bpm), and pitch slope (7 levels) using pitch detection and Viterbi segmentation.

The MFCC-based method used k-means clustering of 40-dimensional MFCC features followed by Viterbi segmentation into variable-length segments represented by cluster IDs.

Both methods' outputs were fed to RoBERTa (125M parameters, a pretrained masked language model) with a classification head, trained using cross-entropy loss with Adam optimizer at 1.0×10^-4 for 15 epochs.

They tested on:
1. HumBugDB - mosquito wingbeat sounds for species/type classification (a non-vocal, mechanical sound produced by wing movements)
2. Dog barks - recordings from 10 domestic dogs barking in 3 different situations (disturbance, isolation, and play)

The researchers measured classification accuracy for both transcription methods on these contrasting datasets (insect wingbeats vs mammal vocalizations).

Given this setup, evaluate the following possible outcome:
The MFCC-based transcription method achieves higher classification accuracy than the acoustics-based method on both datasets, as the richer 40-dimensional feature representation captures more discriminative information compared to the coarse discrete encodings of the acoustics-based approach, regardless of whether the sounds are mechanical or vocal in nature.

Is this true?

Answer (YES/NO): YES